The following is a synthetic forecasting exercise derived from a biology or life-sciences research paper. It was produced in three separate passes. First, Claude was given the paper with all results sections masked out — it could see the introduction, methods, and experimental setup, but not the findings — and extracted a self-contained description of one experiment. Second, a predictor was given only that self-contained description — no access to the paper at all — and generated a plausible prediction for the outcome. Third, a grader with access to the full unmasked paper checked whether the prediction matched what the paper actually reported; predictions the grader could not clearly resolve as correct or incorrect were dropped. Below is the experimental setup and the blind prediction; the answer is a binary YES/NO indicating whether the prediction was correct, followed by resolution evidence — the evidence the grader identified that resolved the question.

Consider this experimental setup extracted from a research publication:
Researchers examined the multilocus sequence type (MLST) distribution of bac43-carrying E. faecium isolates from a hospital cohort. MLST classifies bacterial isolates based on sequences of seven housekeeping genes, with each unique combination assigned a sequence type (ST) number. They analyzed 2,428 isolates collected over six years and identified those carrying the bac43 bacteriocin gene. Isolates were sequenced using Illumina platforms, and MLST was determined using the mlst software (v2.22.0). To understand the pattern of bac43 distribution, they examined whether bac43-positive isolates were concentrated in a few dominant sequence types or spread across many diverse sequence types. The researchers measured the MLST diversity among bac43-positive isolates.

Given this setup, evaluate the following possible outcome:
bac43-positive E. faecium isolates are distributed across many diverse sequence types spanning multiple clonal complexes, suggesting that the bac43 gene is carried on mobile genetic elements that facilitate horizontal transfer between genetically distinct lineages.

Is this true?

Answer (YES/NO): NO